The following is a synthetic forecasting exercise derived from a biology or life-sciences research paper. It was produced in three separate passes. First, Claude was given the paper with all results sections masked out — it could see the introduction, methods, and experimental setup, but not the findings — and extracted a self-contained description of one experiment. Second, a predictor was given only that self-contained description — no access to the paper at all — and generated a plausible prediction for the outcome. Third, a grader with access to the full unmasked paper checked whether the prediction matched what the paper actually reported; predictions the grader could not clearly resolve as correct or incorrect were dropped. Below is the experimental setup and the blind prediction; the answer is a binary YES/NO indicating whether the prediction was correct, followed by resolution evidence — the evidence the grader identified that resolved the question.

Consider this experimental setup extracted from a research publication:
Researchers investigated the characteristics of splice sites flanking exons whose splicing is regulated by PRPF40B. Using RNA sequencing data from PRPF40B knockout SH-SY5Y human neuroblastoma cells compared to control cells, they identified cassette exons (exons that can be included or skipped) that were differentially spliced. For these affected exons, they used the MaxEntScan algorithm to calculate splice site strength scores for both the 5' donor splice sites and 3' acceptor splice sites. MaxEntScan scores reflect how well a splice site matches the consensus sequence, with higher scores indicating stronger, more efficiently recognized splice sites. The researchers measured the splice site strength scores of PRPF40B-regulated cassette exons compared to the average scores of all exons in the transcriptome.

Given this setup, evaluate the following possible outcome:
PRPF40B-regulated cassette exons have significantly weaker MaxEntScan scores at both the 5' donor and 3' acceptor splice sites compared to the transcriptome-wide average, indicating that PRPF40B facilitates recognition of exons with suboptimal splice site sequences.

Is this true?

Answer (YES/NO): NO